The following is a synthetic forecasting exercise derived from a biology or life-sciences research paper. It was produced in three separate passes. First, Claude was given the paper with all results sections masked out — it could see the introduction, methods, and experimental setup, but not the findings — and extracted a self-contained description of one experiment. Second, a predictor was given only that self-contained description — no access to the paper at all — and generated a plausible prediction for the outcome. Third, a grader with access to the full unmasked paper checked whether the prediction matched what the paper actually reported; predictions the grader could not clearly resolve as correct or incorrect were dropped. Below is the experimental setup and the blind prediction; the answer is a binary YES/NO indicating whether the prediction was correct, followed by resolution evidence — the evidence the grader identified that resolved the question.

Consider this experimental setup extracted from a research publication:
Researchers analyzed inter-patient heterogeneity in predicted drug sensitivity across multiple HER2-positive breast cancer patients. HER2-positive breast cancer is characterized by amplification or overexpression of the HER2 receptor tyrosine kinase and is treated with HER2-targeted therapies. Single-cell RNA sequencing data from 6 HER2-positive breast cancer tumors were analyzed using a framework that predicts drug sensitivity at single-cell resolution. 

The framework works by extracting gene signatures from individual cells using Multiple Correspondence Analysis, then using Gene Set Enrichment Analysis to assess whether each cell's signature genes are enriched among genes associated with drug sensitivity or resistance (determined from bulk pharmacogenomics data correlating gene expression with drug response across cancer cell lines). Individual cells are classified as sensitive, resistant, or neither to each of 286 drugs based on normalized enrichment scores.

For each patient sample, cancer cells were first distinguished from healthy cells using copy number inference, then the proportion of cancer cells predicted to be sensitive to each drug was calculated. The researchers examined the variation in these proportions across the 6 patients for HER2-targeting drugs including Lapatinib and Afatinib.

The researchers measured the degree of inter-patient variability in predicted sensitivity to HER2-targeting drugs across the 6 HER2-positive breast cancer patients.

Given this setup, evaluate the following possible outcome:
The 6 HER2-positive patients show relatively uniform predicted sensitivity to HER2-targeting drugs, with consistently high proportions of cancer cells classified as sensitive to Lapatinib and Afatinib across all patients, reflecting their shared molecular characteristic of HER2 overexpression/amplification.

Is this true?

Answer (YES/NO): NO